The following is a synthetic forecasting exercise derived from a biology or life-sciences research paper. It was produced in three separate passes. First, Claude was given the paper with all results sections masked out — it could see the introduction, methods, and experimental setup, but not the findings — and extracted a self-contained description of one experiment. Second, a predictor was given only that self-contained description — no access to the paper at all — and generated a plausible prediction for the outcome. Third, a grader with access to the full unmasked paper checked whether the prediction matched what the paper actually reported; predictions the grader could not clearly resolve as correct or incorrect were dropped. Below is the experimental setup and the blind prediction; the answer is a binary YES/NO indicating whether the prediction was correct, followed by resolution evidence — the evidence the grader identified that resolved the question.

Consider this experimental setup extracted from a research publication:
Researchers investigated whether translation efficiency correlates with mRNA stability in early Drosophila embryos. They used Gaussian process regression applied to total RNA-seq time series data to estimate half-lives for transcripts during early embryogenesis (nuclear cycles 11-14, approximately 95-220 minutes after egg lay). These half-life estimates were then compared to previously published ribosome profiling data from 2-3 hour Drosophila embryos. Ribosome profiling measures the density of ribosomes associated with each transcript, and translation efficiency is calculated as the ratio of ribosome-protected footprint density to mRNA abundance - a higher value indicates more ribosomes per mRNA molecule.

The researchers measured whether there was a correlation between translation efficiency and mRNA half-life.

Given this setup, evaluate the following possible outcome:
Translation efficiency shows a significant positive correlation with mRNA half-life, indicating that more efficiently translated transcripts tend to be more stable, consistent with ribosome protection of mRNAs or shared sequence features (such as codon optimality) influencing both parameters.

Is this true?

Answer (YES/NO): NO